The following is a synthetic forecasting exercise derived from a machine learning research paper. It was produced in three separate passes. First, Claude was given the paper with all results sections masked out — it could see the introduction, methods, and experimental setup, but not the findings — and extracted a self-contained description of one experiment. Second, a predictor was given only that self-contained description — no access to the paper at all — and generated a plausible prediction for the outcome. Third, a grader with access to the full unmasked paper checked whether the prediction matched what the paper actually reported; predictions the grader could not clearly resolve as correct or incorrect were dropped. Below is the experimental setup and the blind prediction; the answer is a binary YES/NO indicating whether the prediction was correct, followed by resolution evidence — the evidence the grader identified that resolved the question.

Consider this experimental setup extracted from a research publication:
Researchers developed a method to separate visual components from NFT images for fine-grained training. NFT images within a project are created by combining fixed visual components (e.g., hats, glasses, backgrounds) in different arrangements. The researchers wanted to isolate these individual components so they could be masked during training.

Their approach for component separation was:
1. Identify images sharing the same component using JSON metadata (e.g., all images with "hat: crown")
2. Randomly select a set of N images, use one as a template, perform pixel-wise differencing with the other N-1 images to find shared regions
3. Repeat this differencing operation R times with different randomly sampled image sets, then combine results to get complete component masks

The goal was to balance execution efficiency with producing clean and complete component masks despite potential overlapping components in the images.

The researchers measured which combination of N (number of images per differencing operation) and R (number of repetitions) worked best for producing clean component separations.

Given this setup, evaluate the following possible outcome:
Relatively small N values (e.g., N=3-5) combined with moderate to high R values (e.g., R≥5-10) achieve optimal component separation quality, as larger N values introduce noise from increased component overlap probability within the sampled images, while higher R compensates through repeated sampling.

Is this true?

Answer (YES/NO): YES